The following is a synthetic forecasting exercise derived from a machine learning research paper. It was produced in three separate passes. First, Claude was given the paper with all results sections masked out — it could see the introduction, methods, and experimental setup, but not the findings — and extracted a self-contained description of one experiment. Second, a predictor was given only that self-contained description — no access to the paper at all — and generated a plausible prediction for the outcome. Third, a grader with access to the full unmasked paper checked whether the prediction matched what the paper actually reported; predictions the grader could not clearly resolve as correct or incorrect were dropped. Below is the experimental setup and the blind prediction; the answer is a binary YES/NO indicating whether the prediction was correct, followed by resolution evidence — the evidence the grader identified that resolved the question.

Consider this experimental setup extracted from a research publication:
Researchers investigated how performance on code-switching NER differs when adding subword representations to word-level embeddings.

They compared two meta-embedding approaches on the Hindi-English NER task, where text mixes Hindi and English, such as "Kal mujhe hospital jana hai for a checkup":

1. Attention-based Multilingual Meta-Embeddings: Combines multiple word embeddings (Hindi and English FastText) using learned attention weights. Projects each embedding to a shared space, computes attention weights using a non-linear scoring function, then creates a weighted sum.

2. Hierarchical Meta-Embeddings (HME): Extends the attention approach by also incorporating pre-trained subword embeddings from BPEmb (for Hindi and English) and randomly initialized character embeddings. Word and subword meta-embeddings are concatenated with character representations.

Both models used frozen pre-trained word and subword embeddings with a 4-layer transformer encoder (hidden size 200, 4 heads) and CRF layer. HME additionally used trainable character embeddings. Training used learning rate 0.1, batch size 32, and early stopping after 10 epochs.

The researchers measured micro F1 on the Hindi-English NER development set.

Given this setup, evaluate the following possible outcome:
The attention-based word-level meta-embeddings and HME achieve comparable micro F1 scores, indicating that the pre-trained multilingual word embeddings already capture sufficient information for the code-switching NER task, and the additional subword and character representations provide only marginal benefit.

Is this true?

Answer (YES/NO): NO